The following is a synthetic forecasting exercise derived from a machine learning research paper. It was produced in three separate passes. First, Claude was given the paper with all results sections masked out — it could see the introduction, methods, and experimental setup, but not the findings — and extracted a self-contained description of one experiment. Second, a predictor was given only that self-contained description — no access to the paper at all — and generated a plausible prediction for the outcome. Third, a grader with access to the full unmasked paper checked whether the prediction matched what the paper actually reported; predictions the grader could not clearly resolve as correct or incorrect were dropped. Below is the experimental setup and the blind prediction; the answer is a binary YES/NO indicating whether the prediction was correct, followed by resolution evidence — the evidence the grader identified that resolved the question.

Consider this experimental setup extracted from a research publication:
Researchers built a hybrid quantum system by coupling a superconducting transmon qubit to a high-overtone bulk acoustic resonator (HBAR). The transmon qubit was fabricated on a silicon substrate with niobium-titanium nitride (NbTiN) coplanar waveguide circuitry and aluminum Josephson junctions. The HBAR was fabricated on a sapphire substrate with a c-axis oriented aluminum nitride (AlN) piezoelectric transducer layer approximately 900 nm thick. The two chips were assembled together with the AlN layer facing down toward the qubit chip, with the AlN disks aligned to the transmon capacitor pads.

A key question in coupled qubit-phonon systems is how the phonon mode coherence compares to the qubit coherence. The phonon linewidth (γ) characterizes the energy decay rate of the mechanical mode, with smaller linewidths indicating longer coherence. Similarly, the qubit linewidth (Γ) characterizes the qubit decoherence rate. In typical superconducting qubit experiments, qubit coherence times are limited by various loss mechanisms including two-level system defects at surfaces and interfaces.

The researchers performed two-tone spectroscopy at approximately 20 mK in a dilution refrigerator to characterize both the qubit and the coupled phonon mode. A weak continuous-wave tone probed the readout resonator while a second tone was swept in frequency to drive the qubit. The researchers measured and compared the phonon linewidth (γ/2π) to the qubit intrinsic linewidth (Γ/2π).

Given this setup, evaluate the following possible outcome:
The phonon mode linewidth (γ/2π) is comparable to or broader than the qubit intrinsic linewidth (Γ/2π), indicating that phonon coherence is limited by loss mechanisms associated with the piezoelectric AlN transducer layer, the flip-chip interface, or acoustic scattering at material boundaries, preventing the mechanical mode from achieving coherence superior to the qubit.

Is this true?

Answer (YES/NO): NO